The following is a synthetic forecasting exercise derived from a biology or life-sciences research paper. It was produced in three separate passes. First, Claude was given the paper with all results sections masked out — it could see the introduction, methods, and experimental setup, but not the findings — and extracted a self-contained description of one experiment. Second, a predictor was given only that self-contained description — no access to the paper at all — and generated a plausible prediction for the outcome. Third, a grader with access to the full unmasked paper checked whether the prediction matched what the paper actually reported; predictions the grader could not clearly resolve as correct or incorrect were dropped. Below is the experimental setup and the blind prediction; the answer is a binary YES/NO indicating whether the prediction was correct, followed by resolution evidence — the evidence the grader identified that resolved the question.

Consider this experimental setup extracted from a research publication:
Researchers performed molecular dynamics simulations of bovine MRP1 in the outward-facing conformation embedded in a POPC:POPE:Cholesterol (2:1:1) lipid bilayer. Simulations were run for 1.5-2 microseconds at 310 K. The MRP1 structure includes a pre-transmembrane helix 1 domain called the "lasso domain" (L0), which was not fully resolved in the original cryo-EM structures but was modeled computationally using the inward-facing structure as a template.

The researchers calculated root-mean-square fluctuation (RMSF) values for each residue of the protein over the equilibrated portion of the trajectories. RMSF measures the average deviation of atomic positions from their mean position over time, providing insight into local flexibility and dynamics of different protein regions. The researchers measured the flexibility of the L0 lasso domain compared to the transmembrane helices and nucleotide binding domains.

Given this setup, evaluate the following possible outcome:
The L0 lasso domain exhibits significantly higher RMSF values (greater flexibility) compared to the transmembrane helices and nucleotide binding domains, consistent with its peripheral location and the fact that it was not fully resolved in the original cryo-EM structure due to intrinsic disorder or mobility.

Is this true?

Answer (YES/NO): NO